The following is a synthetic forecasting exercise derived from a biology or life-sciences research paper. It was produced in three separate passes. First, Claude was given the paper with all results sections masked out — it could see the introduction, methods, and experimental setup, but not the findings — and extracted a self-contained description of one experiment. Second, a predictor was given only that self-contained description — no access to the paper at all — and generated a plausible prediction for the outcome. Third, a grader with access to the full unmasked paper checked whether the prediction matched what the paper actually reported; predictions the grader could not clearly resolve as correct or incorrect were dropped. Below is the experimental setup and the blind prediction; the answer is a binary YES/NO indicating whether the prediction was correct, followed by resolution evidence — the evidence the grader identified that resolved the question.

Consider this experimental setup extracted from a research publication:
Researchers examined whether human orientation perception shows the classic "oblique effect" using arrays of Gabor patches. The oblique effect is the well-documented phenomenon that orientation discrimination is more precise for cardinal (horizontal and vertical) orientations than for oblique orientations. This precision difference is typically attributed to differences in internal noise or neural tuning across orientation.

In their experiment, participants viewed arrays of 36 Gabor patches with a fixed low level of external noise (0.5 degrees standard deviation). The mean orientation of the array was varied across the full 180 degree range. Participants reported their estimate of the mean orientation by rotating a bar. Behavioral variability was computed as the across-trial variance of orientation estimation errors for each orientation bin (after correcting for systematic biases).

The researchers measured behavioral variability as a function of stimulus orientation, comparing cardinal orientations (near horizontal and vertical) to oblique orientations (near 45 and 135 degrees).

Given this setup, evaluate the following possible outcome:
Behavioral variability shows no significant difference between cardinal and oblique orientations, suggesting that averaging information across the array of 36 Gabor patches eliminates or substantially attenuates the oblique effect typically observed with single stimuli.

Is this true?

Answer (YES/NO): NO